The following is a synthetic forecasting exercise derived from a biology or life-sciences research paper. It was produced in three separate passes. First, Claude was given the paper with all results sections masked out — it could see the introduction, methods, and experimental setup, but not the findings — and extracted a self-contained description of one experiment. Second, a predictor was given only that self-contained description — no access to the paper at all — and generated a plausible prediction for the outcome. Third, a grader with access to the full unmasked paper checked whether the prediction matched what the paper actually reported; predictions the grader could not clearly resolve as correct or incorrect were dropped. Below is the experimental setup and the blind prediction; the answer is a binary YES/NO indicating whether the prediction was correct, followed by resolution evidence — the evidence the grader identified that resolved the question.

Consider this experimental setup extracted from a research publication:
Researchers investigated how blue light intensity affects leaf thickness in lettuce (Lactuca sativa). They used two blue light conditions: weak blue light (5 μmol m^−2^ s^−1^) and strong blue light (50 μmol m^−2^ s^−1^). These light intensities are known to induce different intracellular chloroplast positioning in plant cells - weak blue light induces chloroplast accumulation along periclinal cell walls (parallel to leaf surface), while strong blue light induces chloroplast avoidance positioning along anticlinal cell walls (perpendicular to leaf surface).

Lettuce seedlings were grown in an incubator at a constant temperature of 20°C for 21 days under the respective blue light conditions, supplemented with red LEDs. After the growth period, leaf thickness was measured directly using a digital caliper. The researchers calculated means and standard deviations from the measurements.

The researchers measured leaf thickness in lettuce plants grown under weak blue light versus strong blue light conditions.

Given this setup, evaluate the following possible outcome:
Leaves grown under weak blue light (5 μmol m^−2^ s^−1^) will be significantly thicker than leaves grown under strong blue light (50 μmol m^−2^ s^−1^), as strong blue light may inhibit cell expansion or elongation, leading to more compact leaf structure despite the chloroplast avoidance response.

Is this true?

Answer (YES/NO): NO